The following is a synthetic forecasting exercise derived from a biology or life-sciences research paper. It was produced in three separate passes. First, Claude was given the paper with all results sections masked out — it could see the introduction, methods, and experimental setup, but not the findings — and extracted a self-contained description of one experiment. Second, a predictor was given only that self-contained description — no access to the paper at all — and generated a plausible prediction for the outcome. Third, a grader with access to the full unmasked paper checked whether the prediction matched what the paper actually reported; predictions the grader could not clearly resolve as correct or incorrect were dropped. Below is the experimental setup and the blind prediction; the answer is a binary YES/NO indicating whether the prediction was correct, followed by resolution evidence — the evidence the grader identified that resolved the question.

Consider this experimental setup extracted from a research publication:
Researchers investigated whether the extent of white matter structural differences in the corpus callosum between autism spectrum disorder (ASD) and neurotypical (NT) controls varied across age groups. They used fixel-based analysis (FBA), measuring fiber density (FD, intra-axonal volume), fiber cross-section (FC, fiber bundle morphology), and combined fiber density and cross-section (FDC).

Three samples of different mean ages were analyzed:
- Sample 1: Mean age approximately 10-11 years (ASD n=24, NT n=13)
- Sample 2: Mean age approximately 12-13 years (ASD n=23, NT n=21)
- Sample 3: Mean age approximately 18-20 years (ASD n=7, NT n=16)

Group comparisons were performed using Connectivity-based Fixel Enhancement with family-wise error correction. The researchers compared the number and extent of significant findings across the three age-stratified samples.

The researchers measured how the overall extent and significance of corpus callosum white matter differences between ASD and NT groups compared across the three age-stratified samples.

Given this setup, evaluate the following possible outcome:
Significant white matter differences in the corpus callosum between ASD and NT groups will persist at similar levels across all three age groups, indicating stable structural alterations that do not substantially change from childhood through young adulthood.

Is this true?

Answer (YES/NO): NO